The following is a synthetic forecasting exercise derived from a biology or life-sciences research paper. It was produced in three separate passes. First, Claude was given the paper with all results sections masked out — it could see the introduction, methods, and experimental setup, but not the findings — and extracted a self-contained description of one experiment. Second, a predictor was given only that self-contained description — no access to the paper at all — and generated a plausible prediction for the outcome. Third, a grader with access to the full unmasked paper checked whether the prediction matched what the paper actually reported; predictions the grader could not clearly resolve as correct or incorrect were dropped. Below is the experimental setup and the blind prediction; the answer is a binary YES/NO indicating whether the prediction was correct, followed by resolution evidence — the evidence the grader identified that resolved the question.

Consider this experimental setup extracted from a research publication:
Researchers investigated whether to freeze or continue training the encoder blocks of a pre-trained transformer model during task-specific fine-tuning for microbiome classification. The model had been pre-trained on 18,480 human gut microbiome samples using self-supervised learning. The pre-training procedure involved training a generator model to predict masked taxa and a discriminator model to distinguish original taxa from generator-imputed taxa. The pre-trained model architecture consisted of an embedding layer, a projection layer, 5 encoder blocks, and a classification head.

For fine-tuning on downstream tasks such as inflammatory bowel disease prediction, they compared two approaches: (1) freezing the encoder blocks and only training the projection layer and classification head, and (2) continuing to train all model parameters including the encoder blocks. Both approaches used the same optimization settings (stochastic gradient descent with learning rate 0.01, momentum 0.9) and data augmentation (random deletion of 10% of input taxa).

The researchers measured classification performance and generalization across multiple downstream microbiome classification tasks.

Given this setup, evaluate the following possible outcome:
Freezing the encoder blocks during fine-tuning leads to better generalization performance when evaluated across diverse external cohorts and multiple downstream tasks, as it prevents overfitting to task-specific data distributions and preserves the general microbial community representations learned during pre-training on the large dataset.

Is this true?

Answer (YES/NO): YES